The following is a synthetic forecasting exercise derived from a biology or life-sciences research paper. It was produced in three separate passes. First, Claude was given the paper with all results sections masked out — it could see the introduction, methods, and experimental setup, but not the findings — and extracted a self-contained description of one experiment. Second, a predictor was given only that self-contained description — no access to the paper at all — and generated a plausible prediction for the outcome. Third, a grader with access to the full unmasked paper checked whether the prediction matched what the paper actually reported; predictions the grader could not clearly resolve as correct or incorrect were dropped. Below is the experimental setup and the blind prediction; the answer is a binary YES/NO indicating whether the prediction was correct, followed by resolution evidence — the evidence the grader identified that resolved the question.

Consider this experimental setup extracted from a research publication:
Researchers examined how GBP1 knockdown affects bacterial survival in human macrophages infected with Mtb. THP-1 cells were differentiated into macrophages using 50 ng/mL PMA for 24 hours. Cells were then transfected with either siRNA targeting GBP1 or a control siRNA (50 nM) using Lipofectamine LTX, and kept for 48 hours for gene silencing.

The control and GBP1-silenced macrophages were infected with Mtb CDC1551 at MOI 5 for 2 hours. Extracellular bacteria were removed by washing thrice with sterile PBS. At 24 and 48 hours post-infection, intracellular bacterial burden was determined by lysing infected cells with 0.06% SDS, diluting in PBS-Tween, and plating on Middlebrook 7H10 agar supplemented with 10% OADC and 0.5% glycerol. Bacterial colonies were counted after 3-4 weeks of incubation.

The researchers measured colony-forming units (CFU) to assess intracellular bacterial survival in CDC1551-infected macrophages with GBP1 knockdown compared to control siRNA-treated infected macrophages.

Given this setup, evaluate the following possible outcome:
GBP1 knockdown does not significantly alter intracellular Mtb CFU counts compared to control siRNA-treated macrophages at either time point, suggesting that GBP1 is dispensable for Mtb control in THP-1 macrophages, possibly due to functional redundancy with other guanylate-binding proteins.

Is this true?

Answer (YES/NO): NO